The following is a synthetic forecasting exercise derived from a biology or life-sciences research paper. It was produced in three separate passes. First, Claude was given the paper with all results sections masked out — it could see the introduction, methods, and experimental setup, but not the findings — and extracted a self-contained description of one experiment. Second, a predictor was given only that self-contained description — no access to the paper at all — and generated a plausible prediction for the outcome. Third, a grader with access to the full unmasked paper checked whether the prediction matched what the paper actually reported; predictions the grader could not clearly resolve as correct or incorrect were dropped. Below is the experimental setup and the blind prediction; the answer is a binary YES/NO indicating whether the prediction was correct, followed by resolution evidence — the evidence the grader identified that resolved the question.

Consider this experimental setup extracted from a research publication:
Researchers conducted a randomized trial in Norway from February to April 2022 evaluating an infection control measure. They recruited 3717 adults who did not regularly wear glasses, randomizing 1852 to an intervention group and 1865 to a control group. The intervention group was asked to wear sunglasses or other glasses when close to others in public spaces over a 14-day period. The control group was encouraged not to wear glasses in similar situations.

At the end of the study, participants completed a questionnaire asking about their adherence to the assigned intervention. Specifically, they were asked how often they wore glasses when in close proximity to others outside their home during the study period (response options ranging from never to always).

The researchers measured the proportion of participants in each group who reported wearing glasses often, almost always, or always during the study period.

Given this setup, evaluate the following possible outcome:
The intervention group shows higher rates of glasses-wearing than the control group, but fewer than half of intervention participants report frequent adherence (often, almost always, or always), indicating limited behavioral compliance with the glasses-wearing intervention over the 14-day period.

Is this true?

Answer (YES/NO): NO